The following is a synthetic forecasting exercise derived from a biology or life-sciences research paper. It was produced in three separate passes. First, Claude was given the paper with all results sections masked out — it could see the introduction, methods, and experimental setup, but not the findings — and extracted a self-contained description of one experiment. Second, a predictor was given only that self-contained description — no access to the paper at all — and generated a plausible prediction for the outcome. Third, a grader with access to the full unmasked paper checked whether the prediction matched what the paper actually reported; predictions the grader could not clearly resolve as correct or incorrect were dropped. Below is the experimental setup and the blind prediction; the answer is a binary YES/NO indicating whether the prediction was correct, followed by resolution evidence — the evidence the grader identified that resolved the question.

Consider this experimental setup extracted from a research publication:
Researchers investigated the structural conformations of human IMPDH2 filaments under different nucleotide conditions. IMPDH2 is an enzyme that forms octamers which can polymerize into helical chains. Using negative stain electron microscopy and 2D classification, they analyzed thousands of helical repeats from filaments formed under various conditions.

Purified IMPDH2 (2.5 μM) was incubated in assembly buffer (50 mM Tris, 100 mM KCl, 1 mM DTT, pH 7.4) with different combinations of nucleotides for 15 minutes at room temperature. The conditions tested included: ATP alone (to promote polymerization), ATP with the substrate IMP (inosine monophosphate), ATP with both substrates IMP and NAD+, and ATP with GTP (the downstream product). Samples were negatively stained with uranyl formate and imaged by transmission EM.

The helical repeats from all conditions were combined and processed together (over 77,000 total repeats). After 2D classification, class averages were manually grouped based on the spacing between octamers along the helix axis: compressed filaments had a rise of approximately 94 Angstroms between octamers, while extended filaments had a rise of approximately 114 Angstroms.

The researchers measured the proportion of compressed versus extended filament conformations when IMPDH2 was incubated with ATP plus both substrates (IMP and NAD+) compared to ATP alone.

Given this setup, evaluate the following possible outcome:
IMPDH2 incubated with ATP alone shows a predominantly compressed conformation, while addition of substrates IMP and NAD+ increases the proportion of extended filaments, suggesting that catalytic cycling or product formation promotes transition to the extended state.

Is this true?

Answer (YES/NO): NO